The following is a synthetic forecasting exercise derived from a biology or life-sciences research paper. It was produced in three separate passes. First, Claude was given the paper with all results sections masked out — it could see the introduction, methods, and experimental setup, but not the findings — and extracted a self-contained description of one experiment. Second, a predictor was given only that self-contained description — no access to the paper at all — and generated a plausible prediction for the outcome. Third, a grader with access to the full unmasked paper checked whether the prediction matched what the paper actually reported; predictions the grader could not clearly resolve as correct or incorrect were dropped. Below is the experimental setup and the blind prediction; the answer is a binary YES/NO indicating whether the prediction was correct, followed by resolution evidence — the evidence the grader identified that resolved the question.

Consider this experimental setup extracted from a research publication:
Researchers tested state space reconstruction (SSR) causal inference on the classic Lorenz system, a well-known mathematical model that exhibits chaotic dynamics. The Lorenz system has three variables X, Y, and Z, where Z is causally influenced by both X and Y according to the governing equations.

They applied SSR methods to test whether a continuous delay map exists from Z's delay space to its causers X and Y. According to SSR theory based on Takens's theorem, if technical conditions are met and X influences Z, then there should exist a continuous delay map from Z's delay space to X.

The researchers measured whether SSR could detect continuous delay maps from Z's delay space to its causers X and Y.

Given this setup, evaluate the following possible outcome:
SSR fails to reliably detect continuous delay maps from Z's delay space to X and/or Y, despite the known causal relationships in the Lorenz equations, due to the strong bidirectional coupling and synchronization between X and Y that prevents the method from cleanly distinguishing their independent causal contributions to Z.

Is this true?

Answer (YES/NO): NO